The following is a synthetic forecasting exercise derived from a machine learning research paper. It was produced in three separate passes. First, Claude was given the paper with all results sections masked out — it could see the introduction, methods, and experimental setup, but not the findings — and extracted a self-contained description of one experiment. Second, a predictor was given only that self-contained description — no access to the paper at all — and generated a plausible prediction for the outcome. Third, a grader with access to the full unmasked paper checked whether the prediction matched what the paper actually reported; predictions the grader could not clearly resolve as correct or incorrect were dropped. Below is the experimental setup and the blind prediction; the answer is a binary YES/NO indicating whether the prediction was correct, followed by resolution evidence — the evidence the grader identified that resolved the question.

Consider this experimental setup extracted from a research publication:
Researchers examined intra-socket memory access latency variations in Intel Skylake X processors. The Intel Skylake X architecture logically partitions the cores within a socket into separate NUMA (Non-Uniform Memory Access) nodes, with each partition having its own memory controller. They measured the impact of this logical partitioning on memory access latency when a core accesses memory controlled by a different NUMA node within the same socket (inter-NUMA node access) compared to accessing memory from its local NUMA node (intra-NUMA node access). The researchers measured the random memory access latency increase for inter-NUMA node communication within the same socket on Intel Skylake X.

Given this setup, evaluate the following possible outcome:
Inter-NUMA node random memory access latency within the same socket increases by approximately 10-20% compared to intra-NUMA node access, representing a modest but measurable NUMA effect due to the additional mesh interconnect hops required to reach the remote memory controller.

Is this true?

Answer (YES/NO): YES